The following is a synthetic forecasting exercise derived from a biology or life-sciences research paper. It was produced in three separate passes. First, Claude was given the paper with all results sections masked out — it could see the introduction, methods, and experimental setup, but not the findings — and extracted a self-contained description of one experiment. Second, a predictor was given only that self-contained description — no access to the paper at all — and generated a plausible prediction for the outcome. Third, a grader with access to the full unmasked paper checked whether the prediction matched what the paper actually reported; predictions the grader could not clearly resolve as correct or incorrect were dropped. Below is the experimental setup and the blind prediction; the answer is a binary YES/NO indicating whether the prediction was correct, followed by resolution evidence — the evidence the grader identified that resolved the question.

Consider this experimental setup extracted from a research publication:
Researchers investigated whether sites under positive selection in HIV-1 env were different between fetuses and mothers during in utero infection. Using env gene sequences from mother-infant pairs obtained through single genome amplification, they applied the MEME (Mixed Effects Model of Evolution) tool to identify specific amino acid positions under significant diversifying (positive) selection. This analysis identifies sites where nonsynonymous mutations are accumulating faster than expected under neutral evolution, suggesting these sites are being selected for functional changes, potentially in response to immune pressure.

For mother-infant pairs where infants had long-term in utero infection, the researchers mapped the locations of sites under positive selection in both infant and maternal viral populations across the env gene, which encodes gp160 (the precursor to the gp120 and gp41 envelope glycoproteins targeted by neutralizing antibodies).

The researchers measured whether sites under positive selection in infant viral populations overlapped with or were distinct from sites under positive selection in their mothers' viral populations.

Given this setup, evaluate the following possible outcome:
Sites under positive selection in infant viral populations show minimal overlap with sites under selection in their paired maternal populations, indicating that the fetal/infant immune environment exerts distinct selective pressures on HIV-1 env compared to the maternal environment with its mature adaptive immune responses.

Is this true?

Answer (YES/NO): YES